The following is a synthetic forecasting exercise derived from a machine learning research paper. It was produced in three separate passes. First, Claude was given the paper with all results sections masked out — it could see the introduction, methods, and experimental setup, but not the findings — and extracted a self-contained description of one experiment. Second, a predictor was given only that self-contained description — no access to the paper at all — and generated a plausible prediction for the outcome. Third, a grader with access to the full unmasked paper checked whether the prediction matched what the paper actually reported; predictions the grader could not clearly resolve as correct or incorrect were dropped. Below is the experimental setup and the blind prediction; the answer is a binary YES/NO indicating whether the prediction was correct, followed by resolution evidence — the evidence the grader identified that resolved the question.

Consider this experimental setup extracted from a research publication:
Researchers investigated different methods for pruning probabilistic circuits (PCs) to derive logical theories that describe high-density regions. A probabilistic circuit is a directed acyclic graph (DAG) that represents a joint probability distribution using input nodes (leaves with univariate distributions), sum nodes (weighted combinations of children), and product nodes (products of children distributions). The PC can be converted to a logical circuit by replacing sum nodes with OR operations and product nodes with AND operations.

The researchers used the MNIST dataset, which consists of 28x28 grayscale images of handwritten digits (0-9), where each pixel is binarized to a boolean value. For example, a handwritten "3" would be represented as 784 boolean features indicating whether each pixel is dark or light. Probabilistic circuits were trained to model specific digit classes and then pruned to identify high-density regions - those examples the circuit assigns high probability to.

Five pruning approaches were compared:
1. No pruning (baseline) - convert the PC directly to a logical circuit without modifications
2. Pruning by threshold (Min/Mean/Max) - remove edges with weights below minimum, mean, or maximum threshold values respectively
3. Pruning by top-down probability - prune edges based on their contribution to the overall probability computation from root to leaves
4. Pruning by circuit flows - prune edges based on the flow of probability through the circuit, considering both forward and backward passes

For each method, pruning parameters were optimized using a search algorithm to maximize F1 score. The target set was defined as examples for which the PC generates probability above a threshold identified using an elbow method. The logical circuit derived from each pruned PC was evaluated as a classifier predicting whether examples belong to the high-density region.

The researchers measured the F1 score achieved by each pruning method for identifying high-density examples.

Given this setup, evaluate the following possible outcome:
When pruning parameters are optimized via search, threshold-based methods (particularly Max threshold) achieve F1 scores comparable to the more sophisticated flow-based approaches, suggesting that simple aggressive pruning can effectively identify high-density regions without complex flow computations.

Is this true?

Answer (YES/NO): NO